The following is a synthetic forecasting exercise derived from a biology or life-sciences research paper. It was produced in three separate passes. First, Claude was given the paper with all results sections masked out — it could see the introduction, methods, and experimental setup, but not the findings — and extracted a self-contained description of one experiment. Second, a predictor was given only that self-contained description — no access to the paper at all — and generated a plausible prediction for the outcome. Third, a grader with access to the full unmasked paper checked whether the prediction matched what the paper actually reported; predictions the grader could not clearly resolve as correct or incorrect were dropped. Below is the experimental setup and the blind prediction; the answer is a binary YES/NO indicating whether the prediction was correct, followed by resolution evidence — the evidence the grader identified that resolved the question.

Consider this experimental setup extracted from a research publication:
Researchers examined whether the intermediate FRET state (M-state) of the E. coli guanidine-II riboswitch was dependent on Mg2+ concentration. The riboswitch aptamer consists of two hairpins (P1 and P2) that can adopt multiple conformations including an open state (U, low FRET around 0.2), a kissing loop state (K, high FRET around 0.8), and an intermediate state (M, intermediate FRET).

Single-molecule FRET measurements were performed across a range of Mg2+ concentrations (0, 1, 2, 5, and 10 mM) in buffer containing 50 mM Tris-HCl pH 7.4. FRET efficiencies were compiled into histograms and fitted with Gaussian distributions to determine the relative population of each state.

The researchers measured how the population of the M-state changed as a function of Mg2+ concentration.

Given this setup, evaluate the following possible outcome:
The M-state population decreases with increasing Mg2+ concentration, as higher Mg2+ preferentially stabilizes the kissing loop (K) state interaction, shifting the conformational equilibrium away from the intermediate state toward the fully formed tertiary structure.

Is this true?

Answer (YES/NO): NO